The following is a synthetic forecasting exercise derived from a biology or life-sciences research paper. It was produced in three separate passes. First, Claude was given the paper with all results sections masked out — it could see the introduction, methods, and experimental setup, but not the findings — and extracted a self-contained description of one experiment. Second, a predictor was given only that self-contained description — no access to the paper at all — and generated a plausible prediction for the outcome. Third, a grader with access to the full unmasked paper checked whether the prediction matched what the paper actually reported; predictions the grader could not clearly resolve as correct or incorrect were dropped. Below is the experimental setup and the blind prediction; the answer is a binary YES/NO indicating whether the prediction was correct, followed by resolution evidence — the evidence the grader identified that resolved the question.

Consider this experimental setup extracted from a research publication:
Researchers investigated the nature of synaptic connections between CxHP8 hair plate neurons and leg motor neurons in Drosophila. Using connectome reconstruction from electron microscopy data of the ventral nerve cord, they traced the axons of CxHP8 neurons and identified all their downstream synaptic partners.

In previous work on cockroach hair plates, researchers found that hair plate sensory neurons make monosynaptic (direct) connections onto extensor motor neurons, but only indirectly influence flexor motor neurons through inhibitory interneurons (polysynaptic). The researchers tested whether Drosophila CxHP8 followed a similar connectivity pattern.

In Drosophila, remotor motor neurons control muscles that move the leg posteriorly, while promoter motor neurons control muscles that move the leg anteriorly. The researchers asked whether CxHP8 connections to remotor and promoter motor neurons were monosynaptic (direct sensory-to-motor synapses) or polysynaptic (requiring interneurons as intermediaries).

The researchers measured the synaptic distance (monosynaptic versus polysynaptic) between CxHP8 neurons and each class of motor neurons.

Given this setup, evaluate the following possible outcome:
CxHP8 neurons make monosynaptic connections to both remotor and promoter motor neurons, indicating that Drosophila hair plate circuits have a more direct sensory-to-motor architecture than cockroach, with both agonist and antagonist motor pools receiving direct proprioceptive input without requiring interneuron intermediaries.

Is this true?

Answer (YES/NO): NO